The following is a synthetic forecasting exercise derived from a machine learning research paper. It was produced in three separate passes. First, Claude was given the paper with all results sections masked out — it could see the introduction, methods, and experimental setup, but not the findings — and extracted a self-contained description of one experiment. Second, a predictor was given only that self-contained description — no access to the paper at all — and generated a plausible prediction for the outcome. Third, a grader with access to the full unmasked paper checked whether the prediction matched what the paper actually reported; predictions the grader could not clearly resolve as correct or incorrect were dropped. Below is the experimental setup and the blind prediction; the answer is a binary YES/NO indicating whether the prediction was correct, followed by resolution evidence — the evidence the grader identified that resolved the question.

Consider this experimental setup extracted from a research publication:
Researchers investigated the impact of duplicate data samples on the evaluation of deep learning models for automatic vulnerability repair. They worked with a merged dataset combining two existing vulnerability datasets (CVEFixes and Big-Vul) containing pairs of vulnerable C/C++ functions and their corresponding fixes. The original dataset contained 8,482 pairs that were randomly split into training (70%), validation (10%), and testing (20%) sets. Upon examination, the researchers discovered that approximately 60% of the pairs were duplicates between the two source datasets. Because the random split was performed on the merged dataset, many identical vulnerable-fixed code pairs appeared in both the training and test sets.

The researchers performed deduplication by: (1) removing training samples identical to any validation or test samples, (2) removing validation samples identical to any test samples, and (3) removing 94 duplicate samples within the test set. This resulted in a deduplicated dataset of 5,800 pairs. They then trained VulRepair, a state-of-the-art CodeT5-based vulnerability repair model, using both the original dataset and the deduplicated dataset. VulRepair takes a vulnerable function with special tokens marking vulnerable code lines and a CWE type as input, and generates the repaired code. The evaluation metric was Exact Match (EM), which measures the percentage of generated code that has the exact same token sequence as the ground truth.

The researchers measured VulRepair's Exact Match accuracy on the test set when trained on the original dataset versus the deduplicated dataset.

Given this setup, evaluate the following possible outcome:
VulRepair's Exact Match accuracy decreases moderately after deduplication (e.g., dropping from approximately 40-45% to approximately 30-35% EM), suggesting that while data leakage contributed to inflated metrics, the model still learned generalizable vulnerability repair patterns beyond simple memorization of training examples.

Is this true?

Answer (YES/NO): NO